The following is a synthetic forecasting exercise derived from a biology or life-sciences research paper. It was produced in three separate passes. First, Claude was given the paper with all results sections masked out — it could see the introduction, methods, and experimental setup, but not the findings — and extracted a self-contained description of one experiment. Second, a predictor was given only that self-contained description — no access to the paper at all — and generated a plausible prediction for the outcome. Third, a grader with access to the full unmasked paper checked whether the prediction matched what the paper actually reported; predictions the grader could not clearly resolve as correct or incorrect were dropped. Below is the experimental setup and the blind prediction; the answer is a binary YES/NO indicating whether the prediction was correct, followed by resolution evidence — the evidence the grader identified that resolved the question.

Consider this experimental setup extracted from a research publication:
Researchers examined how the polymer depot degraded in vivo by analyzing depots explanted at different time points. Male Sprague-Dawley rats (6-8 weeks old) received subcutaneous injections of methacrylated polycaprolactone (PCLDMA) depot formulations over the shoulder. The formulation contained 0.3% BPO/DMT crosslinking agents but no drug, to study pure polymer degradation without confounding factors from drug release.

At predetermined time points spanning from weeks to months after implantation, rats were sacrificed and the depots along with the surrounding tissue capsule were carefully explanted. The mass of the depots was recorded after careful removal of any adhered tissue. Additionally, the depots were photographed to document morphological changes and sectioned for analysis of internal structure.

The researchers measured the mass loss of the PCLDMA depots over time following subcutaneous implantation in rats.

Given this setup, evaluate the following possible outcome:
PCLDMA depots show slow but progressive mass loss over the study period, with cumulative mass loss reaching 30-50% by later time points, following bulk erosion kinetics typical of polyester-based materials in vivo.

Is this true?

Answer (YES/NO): YES